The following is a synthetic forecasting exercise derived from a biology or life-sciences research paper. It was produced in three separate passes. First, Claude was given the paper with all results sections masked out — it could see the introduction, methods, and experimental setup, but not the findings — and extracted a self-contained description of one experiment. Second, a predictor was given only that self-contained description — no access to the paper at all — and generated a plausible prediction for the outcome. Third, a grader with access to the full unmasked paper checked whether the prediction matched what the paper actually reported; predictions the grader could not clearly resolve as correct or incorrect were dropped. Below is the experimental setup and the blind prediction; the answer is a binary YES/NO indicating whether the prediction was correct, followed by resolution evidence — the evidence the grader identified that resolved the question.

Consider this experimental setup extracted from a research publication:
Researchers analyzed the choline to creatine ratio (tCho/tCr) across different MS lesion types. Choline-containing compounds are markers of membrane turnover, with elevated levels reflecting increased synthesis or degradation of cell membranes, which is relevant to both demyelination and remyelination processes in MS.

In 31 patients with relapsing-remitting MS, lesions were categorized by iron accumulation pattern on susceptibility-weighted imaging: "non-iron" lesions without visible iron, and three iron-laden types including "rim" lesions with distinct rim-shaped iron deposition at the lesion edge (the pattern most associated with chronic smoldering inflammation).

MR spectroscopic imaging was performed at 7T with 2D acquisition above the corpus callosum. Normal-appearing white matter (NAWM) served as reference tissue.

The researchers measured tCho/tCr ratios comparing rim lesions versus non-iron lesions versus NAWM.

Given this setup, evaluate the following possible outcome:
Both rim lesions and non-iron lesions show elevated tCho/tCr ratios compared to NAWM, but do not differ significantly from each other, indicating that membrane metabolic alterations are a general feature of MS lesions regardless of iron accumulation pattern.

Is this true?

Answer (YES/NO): NO